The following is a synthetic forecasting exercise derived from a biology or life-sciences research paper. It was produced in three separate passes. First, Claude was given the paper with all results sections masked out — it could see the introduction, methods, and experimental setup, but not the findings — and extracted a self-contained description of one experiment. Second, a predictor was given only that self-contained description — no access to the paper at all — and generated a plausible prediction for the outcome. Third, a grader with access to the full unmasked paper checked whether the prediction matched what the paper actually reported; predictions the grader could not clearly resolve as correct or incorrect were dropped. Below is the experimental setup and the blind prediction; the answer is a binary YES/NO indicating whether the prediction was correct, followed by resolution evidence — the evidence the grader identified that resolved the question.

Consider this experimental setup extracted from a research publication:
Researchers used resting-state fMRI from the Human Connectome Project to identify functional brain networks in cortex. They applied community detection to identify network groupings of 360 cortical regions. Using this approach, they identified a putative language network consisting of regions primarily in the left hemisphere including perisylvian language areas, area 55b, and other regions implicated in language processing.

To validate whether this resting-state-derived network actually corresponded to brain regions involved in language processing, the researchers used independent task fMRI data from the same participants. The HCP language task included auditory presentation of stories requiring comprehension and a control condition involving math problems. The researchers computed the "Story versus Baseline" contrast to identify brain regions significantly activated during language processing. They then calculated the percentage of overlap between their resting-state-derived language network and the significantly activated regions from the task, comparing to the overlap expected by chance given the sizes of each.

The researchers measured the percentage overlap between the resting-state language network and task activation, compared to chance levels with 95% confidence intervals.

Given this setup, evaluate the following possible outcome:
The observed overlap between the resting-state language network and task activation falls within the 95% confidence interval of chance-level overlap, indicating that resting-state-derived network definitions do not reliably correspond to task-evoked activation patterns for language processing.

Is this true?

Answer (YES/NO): NO